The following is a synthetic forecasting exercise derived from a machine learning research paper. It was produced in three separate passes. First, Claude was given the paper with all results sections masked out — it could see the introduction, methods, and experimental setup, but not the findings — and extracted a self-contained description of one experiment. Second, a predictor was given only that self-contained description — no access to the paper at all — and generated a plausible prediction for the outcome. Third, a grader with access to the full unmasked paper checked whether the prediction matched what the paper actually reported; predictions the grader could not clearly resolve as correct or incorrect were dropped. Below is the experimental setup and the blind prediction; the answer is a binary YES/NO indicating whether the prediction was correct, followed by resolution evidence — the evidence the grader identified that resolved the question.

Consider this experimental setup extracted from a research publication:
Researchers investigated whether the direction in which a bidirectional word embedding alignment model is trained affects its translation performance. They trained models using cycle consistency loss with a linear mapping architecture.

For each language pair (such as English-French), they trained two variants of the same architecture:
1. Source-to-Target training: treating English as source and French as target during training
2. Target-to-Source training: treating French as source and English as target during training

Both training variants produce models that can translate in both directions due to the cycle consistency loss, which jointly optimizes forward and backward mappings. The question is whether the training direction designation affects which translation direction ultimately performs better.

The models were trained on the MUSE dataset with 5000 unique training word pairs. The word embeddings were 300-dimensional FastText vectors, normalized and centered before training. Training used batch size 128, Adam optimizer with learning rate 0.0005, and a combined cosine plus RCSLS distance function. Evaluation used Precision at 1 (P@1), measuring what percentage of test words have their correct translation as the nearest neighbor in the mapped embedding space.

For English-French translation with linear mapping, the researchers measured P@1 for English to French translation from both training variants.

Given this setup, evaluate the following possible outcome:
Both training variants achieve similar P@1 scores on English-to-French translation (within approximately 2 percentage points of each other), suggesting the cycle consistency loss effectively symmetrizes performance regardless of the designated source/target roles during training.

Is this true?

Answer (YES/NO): YES